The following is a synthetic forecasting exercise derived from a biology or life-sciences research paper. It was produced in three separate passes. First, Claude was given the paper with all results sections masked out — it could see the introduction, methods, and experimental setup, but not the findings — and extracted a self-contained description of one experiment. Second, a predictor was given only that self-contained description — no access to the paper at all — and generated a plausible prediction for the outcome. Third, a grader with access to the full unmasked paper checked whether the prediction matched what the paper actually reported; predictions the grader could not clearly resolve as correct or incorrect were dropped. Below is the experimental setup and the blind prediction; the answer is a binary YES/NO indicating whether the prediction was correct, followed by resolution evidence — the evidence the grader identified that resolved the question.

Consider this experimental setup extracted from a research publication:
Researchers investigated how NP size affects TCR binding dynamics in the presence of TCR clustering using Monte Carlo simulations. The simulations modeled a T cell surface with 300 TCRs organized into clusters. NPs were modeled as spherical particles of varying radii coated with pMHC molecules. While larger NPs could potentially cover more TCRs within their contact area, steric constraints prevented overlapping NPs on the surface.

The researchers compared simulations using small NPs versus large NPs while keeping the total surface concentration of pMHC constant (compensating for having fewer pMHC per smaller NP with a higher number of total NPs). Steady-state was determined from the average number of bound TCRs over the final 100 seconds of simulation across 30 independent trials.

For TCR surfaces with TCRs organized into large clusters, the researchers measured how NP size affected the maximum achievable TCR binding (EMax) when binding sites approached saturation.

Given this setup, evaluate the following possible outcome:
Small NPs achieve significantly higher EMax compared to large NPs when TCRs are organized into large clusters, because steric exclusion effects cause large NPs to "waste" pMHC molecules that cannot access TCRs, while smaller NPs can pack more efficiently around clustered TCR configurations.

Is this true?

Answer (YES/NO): NO